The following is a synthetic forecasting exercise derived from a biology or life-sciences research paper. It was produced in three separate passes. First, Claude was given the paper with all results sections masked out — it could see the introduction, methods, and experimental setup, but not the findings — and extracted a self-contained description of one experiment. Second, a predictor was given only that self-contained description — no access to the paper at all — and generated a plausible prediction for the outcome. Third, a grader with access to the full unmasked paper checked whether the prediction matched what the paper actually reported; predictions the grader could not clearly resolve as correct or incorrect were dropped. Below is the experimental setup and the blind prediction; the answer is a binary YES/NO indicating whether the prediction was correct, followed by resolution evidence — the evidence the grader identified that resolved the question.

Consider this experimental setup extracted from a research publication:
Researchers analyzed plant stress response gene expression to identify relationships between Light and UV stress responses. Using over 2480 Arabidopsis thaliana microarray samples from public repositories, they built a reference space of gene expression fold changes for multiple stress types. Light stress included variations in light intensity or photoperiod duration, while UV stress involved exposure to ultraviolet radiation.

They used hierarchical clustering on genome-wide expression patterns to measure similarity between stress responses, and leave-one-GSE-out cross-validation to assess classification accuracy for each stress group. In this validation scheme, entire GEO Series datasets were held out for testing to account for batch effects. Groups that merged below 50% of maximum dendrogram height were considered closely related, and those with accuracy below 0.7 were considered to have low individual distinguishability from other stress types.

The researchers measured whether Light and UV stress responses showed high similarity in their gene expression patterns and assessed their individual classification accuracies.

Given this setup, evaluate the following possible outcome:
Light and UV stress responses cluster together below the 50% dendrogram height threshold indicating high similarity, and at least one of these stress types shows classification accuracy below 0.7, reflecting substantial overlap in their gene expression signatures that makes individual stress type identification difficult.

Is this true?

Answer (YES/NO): YES